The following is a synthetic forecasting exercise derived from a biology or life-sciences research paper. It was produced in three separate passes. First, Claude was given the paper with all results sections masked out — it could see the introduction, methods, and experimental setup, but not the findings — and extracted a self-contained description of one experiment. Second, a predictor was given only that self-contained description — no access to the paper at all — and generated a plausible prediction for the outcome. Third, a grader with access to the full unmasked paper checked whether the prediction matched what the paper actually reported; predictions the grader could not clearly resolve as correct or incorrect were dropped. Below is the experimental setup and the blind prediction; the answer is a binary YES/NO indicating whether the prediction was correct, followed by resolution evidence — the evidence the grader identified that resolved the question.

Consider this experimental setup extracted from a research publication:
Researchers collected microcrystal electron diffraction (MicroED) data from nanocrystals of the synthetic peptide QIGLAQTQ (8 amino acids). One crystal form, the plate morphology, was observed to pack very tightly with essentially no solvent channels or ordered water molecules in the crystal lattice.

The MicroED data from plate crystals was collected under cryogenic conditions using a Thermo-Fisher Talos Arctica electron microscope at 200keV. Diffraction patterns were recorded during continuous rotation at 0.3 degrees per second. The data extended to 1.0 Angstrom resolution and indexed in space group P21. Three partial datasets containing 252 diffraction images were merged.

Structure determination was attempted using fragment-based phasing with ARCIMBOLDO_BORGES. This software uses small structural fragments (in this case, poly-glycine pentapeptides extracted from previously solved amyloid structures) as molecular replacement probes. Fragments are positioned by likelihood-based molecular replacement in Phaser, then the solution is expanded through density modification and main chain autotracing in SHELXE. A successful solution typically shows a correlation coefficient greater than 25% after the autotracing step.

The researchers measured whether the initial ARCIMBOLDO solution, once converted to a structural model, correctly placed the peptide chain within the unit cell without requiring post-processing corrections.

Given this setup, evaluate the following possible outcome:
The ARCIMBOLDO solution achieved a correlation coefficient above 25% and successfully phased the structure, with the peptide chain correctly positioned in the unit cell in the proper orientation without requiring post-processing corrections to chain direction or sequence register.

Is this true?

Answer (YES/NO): NO